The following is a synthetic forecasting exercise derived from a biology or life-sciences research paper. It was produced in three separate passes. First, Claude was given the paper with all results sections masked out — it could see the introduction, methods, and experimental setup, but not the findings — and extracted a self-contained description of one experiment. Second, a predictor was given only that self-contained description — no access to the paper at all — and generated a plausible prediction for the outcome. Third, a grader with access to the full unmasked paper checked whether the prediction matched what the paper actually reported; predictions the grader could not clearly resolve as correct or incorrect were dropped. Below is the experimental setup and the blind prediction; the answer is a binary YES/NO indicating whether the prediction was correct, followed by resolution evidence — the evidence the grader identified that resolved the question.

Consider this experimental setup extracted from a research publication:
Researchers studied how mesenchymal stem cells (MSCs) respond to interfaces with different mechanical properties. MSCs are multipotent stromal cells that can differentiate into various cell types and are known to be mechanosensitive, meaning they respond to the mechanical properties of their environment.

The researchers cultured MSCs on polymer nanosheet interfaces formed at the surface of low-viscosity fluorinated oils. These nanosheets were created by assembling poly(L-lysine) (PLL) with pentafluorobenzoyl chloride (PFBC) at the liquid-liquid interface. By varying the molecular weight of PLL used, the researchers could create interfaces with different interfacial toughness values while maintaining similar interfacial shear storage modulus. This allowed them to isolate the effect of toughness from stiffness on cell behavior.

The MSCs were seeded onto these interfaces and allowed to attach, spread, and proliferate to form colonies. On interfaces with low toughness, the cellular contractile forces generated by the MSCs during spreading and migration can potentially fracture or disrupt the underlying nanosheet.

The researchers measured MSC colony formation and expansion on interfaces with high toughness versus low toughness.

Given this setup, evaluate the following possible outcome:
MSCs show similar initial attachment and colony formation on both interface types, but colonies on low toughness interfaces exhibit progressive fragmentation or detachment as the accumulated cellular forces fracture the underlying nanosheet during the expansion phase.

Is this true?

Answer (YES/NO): YES